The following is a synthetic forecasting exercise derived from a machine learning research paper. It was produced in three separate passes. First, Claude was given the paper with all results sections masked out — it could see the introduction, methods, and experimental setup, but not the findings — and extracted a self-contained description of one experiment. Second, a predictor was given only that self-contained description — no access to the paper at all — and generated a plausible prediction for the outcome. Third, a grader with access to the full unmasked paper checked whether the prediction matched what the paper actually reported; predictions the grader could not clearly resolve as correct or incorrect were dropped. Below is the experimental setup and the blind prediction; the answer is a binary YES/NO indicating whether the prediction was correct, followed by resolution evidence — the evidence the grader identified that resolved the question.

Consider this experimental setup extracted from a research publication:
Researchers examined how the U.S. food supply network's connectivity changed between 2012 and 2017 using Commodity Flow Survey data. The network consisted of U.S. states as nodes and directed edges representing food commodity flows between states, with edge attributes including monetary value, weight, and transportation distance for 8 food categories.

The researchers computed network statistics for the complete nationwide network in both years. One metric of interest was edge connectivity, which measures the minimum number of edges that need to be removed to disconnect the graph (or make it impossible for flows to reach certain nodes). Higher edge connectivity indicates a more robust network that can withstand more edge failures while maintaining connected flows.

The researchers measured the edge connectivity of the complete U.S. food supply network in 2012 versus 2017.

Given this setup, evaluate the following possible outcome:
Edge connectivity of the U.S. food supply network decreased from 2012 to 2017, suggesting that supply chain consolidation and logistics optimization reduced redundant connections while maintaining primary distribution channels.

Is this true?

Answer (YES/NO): YES